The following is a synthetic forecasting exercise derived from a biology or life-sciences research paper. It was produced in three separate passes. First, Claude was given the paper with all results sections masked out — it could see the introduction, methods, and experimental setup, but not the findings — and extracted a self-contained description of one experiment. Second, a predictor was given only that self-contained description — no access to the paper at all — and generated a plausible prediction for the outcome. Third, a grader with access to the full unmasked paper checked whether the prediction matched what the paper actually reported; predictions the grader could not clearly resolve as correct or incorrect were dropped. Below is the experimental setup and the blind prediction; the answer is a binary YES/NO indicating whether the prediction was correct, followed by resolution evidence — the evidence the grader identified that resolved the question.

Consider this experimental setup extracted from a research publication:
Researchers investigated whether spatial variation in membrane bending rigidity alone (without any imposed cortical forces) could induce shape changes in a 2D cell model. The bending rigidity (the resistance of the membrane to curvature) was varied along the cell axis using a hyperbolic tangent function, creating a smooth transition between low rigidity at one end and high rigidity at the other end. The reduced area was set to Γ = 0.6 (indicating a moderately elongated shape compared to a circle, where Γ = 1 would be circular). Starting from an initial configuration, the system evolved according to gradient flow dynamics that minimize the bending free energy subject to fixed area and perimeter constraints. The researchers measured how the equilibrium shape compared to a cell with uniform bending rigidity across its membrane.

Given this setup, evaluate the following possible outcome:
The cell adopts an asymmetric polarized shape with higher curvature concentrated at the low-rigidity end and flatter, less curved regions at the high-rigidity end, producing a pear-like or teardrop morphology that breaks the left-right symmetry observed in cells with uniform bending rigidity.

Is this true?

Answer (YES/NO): YES